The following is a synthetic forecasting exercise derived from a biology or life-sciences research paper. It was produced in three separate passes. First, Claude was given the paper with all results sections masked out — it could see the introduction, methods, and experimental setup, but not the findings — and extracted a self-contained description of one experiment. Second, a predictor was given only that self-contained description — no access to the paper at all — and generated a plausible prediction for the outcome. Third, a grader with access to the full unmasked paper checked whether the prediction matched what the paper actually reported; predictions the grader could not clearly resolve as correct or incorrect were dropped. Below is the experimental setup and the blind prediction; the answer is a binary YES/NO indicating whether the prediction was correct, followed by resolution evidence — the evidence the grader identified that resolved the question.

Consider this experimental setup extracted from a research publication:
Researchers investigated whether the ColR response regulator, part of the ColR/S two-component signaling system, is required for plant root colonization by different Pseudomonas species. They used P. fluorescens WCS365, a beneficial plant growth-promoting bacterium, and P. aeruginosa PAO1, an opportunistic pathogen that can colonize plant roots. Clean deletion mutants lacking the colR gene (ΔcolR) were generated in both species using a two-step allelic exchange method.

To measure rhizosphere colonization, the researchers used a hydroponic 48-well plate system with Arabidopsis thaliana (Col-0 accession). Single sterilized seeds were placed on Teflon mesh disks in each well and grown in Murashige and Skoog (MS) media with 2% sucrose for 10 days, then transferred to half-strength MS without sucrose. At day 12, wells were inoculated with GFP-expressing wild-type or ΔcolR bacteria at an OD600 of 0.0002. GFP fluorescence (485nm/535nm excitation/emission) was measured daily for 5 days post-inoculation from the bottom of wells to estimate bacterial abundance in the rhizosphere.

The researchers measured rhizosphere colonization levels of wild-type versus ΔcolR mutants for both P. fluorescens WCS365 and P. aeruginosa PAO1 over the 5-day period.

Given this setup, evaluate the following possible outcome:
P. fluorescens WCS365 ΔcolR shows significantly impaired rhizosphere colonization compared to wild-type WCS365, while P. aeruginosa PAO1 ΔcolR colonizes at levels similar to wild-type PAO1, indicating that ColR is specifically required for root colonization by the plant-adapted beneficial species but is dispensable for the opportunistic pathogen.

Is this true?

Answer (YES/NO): NO